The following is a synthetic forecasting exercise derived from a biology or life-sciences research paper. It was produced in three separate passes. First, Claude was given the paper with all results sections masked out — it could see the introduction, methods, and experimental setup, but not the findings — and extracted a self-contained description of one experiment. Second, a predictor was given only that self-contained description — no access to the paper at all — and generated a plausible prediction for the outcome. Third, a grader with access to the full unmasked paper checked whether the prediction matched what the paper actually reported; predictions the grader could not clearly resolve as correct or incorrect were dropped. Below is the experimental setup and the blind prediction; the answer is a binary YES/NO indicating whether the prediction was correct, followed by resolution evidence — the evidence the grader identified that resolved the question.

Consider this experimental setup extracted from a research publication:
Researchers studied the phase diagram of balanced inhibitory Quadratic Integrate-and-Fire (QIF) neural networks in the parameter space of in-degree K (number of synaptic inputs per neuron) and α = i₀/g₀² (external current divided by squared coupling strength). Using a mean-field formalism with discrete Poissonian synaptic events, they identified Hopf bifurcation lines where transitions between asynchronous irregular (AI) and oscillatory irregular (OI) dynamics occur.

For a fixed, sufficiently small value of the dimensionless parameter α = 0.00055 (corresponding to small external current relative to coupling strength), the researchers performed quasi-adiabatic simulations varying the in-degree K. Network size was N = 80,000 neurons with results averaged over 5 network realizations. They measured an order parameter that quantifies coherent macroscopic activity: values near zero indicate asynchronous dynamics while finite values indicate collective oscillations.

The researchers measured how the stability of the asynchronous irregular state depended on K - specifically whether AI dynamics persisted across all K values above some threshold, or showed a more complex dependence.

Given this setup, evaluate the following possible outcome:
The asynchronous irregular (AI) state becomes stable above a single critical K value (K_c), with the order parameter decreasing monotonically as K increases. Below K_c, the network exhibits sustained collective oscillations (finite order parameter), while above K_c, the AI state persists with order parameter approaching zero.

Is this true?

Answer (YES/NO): NO